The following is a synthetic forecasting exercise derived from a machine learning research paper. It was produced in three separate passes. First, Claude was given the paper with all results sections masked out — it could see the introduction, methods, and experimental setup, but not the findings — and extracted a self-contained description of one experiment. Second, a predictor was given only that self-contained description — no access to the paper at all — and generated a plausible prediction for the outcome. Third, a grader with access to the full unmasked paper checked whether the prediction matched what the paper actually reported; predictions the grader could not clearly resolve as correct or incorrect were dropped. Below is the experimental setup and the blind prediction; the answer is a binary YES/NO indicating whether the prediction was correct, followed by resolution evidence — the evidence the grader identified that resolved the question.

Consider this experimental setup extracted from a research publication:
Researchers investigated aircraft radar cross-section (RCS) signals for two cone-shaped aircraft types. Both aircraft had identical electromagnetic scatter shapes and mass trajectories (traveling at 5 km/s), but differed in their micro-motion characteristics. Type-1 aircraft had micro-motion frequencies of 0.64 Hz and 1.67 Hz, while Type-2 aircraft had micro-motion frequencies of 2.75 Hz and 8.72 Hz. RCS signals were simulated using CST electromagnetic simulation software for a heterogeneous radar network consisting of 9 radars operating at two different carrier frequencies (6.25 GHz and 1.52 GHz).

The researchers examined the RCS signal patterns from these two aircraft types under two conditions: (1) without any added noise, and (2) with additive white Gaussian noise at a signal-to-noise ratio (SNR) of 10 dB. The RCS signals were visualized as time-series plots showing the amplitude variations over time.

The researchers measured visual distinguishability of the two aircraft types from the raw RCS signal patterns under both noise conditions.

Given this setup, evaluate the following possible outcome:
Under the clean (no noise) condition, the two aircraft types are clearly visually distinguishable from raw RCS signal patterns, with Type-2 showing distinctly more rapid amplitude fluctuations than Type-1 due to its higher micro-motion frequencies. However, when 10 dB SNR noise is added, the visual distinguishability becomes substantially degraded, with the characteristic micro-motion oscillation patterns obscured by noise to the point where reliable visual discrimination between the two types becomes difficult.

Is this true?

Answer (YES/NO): YES